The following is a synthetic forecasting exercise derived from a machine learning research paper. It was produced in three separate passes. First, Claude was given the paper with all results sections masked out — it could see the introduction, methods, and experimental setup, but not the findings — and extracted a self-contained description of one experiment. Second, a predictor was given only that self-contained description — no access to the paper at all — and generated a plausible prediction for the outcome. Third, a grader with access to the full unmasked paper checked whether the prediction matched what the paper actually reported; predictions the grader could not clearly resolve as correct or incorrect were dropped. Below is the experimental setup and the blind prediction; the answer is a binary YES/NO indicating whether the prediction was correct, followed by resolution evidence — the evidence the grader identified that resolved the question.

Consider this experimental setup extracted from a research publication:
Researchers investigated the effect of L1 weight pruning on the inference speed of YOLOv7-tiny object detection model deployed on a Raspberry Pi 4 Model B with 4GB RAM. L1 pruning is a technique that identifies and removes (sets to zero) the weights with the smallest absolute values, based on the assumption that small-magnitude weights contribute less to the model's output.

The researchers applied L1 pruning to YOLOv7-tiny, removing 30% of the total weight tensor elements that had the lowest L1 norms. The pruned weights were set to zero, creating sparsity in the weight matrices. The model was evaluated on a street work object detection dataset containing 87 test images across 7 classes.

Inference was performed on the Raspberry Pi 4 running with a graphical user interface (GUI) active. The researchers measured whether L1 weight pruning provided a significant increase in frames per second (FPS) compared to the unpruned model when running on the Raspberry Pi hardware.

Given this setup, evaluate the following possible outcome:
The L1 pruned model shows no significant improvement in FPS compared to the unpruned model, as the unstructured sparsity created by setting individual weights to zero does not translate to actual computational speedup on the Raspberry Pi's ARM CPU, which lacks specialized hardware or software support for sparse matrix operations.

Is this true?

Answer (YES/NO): YES